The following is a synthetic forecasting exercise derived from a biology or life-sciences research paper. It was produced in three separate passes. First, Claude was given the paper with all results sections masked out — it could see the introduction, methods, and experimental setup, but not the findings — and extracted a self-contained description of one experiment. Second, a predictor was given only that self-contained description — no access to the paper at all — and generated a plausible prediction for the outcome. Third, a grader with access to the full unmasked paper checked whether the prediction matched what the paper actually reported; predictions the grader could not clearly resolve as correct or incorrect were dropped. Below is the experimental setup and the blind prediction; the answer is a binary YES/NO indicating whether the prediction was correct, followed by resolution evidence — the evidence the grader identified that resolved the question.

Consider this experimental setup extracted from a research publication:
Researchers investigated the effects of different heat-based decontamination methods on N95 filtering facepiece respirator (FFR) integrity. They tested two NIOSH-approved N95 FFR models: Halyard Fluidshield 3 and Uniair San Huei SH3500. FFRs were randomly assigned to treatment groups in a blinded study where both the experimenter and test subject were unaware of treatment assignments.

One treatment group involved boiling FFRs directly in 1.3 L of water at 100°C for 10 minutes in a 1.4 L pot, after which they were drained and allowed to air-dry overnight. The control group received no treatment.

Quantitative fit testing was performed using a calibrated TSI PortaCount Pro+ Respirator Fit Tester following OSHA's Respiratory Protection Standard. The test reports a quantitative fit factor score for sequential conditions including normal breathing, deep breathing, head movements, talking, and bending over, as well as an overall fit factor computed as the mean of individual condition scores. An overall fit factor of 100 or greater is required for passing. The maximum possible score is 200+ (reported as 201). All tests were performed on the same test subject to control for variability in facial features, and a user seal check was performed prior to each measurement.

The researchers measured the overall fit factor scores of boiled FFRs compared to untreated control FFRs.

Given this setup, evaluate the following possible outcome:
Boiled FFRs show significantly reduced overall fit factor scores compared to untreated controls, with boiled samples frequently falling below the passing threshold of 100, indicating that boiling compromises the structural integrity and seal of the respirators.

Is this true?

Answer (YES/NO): YES